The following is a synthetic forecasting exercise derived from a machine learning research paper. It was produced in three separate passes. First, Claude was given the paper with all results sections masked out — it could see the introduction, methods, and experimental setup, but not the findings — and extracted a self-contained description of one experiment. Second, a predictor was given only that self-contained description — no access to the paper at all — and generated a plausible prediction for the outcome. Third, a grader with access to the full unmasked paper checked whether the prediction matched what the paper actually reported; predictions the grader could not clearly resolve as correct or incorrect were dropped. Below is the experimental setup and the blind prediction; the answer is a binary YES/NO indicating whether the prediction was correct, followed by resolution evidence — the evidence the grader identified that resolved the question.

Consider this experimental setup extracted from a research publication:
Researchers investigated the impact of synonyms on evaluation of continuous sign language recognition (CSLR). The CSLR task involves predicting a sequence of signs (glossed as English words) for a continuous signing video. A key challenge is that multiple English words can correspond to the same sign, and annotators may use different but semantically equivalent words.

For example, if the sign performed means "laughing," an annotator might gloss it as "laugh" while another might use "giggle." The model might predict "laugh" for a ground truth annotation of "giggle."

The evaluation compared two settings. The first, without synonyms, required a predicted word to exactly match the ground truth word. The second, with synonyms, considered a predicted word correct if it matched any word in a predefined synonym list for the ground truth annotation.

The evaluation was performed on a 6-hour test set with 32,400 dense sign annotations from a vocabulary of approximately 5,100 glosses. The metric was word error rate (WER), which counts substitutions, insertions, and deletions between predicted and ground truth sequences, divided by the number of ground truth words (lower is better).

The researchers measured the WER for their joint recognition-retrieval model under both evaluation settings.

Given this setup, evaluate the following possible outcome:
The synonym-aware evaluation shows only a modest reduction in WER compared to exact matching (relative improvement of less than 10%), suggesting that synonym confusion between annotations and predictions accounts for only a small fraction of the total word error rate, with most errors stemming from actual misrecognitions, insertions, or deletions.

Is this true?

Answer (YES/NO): NO